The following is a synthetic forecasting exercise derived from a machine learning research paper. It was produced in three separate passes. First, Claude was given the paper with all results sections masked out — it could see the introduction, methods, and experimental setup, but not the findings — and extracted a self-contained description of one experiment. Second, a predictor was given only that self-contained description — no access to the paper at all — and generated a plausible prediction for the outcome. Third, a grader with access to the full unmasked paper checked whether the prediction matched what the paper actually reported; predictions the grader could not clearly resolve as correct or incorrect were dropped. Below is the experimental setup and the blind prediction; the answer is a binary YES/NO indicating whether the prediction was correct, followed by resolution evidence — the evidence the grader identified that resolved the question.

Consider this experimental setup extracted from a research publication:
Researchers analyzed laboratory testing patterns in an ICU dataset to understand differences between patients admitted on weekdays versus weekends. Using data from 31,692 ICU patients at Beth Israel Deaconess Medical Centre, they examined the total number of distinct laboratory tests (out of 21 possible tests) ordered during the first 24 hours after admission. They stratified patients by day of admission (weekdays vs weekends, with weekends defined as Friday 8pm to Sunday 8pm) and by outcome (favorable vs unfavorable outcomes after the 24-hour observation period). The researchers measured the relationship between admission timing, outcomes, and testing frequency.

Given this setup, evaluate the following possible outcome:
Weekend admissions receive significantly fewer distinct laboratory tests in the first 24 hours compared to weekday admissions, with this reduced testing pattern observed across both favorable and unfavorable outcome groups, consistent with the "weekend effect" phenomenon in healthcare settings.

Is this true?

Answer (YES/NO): NO